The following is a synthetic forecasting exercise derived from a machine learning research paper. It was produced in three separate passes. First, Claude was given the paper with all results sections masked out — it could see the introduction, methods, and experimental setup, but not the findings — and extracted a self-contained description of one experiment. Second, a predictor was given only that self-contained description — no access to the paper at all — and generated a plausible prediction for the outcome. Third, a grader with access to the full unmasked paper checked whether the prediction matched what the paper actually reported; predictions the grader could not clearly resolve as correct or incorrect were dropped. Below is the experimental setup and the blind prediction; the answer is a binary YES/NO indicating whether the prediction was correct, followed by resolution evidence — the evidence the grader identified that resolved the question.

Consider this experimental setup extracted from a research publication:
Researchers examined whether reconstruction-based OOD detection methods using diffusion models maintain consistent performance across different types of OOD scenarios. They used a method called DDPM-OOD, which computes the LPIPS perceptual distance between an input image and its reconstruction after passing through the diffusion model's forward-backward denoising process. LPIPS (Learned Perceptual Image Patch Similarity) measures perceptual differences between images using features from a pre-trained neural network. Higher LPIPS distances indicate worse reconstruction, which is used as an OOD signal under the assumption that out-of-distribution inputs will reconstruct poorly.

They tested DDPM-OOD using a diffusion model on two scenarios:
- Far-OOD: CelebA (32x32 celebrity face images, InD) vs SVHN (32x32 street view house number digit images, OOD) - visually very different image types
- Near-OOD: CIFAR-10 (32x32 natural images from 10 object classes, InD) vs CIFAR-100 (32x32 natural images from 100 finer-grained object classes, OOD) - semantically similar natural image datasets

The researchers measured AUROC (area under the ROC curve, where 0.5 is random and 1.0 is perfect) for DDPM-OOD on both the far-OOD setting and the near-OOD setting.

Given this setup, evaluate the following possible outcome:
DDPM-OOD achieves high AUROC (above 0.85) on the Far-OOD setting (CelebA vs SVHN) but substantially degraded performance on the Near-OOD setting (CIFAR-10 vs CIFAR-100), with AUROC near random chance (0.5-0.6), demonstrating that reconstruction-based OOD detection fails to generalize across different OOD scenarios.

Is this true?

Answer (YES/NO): NO